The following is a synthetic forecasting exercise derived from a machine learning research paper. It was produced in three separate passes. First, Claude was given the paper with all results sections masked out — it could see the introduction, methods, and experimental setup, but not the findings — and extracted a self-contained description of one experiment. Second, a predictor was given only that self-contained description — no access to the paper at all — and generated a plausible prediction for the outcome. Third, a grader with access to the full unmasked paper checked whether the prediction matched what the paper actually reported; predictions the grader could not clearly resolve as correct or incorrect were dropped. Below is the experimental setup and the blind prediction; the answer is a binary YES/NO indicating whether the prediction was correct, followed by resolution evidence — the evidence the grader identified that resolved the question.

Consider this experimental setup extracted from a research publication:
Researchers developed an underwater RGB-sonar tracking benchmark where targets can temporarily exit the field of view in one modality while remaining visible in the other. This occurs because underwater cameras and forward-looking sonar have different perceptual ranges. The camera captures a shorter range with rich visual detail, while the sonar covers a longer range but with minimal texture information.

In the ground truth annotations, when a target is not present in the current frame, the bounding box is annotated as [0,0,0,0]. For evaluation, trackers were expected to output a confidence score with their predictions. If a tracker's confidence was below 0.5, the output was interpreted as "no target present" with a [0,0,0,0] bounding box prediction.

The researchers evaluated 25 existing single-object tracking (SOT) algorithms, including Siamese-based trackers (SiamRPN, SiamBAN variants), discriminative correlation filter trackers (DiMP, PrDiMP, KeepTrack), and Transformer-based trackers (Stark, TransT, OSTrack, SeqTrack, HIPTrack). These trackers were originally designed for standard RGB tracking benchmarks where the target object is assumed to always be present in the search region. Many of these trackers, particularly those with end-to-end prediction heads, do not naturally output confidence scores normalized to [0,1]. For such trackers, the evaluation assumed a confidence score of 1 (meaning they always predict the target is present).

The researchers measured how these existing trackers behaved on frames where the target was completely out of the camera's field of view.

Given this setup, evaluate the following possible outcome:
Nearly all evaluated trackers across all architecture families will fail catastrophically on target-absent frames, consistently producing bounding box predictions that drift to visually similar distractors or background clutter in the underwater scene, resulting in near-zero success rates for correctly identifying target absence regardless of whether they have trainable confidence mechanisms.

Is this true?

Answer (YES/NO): NO